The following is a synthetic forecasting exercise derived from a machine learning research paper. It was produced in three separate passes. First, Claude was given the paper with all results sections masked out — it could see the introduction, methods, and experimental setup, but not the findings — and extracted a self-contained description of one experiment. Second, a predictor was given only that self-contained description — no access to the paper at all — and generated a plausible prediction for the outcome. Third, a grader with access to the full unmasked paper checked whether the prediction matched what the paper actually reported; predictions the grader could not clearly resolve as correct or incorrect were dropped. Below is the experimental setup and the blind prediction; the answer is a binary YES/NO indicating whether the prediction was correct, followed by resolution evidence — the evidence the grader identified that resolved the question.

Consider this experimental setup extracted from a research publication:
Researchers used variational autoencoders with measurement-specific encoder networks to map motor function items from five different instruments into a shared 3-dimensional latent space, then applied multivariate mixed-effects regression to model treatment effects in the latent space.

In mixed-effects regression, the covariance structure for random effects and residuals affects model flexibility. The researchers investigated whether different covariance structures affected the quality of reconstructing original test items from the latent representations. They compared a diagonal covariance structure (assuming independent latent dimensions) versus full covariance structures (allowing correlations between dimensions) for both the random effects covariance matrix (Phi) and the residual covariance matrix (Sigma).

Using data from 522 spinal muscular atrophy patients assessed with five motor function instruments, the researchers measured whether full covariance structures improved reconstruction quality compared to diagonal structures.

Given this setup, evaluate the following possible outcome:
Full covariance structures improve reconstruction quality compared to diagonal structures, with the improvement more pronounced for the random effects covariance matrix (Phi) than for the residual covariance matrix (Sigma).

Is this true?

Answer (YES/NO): NO